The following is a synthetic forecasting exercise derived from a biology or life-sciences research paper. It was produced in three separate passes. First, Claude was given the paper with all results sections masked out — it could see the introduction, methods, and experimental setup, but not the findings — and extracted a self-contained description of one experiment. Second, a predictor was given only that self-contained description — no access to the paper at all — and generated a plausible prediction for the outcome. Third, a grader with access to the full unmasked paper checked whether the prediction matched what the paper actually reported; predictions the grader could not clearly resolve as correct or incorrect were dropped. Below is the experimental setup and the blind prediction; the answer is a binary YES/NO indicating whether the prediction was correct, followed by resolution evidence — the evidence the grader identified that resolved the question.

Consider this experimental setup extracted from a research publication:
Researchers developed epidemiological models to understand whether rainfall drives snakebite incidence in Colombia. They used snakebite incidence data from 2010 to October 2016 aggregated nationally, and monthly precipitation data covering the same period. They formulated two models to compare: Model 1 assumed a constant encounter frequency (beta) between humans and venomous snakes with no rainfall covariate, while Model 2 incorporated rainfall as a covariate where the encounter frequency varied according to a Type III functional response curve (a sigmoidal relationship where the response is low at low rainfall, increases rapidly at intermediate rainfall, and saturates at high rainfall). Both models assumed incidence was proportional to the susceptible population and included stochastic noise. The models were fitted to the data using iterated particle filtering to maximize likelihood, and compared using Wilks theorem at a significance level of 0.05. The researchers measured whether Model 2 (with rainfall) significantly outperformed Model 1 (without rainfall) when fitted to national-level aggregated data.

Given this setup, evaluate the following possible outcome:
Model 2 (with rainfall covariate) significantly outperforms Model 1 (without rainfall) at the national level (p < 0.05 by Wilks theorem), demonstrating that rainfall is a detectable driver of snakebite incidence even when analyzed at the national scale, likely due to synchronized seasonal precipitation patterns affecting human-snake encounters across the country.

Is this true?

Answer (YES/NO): YES